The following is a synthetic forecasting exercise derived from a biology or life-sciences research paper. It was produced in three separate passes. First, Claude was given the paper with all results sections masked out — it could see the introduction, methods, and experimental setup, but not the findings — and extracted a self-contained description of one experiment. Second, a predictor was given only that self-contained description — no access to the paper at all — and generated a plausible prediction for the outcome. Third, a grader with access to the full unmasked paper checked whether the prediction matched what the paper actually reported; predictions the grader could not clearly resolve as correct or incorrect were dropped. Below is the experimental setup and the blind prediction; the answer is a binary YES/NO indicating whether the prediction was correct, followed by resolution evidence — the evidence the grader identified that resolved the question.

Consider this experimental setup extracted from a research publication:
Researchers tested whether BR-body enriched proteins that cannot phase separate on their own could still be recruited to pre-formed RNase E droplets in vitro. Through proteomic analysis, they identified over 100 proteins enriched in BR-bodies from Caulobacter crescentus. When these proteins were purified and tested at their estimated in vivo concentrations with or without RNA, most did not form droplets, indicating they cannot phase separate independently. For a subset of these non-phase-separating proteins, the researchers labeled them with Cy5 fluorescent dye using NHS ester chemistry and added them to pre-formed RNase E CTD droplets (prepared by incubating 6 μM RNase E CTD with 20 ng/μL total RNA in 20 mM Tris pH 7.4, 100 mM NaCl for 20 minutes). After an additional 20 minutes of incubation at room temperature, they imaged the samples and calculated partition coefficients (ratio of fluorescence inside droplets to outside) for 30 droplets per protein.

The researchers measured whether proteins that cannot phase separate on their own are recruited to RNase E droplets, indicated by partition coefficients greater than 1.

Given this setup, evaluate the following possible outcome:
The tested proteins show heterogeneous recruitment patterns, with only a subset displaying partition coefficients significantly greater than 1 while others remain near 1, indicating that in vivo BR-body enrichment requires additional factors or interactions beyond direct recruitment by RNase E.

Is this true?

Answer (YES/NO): YES